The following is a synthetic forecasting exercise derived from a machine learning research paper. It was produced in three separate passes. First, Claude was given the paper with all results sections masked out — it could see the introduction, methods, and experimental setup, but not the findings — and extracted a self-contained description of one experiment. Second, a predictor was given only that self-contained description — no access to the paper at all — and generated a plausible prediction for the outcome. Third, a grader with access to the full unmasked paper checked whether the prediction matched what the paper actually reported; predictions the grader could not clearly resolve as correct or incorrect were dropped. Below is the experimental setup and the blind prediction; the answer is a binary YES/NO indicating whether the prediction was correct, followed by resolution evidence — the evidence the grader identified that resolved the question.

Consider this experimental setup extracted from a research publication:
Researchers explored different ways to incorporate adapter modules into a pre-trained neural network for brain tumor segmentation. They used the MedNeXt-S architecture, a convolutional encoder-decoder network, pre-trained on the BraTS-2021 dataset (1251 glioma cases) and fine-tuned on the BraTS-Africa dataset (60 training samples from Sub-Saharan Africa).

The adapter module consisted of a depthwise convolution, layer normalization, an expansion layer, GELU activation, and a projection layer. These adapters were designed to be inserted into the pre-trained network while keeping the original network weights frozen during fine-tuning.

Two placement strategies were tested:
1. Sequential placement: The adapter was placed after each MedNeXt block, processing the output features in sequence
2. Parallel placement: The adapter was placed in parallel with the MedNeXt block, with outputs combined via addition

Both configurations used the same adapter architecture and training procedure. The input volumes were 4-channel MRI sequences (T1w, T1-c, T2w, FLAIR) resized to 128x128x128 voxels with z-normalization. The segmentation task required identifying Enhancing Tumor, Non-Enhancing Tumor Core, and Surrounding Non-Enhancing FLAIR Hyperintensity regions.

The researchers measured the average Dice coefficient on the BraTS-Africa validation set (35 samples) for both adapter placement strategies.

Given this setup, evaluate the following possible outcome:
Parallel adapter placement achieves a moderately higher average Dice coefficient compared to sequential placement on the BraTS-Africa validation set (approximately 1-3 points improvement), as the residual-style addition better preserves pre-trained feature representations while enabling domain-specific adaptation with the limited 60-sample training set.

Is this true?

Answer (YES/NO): NO